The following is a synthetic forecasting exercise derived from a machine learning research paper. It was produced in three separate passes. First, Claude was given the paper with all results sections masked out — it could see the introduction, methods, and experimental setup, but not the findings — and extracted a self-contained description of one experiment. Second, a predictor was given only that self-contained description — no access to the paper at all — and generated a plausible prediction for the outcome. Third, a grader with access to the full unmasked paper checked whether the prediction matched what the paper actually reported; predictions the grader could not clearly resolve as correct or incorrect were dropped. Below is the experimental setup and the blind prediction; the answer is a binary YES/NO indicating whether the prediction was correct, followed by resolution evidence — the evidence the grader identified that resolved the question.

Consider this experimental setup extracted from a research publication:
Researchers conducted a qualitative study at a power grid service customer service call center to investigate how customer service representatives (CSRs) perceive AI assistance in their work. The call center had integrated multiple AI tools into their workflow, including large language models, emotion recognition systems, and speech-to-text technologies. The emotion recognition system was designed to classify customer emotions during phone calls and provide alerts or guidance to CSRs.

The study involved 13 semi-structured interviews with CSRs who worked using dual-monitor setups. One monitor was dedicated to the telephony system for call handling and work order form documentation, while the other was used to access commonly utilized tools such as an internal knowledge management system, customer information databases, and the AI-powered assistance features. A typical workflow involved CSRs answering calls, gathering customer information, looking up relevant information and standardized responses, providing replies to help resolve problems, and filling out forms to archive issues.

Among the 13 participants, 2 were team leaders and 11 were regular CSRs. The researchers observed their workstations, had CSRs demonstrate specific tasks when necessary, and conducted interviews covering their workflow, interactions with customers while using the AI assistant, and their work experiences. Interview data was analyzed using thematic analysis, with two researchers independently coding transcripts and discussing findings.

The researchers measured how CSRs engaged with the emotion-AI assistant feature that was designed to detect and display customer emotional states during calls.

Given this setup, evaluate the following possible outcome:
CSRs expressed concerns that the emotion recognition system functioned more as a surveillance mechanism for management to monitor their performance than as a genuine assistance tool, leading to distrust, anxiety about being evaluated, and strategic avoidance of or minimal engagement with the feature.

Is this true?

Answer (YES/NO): NO